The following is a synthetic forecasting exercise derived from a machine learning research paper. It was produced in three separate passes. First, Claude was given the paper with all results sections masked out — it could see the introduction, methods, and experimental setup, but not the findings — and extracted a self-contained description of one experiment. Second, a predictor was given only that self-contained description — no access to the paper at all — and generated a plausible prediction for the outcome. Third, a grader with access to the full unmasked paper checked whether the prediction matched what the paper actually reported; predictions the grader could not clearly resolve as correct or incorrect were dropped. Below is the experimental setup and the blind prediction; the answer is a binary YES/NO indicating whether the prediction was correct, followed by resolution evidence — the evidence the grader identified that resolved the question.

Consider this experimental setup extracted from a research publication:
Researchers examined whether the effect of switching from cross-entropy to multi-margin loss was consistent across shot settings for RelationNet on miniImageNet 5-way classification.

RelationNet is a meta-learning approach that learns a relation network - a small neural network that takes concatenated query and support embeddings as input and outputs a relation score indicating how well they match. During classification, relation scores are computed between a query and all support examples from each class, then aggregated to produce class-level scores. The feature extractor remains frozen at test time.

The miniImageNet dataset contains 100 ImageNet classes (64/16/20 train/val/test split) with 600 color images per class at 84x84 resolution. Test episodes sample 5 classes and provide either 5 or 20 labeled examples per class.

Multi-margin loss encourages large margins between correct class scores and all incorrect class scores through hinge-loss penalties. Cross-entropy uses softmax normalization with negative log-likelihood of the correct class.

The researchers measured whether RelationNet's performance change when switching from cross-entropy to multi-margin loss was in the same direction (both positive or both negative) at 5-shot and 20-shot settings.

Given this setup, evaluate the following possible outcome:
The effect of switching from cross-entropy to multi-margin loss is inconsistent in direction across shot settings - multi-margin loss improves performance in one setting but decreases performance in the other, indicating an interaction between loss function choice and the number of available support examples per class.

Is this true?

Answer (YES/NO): NO